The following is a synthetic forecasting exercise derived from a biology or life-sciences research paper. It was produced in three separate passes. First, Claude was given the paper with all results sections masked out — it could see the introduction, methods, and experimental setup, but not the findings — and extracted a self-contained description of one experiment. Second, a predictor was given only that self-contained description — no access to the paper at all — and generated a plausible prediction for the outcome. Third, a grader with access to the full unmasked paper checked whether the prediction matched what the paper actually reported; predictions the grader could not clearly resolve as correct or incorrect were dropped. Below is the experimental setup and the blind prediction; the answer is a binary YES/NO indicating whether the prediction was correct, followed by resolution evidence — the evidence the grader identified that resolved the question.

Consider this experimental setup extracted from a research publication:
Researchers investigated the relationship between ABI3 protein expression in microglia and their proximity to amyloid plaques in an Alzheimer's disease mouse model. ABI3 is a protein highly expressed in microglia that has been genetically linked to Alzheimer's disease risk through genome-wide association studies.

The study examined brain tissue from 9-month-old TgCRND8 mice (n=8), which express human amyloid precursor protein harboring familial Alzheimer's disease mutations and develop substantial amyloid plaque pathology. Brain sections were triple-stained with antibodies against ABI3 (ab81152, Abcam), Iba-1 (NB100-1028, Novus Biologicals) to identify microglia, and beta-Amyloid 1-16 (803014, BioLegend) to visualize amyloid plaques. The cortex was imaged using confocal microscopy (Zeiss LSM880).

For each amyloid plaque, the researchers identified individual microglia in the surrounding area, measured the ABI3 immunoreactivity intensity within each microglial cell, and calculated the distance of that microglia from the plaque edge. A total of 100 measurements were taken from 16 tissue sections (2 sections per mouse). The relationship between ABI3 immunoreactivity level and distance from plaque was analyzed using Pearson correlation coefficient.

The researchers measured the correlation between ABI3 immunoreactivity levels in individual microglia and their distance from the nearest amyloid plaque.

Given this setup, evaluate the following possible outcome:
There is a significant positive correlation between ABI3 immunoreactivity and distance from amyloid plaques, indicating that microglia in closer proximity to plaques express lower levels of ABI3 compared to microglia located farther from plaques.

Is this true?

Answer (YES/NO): NO